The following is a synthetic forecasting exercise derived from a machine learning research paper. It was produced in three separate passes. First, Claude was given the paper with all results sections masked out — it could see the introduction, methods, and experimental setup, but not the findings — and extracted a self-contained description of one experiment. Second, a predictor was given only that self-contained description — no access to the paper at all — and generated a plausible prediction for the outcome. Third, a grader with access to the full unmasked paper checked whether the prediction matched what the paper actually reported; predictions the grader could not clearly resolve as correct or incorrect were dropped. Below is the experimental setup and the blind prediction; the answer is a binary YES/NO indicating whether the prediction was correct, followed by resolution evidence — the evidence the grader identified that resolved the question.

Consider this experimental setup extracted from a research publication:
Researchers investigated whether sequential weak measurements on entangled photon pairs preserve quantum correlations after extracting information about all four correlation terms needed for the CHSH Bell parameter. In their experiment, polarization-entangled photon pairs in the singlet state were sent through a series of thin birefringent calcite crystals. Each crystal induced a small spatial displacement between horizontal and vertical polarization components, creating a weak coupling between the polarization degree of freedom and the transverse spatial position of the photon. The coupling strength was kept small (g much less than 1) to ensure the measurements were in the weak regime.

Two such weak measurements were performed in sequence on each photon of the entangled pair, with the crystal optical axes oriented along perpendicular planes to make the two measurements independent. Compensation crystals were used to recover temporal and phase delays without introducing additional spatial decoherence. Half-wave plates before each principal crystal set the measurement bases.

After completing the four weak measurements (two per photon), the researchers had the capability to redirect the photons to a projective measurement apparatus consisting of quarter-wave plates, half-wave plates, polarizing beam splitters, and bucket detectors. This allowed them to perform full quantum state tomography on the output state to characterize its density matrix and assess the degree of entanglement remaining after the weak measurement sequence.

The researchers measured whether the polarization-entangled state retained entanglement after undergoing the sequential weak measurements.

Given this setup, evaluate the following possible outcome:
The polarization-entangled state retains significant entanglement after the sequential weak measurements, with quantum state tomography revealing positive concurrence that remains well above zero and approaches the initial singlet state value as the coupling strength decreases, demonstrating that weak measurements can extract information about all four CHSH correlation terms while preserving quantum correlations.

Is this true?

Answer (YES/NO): YES